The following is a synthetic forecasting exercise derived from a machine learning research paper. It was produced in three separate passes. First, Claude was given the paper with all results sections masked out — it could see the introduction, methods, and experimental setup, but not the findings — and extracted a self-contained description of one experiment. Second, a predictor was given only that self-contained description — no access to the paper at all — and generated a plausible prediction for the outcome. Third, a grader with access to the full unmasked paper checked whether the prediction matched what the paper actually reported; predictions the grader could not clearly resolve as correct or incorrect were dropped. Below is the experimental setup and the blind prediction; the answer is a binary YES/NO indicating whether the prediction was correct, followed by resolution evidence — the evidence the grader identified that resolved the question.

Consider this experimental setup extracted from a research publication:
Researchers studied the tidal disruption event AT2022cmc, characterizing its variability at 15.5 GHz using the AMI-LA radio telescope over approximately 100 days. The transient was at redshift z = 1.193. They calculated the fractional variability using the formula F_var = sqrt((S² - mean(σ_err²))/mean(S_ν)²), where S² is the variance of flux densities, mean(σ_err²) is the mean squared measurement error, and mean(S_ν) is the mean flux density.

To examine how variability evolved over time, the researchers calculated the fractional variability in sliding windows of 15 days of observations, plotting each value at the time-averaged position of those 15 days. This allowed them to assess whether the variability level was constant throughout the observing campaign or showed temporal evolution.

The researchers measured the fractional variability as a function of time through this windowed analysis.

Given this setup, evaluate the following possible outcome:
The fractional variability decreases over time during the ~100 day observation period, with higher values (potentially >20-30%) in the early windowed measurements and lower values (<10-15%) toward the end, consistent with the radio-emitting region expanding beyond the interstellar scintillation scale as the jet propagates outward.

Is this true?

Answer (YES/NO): NO